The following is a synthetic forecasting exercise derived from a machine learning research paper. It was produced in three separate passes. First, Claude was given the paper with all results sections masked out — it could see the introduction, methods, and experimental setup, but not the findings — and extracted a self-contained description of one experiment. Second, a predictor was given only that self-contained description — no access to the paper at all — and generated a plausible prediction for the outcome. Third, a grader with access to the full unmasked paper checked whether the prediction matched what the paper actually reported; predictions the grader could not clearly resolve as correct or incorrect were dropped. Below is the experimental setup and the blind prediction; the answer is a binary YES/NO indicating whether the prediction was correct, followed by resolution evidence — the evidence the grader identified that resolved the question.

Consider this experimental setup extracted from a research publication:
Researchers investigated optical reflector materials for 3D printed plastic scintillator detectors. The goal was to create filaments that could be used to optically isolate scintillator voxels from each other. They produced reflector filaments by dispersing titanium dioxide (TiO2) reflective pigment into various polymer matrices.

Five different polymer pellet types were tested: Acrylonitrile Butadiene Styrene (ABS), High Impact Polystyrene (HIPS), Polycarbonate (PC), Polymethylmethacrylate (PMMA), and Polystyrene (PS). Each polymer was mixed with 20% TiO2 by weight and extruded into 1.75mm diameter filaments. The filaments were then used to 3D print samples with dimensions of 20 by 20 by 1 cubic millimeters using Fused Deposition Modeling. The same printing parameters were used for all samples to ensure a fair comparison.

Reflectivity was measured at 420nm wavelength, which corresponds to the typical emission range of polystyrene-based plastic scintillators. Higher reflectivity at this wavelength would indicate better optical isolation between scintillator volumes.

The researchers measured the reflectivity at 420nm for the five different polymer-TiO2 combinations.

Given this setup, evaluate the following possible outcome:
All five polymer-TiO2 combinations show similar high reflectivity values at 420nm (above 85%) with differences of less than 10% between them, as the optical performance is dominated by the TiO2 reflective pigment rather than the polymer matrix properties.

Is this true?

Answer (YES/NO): NO